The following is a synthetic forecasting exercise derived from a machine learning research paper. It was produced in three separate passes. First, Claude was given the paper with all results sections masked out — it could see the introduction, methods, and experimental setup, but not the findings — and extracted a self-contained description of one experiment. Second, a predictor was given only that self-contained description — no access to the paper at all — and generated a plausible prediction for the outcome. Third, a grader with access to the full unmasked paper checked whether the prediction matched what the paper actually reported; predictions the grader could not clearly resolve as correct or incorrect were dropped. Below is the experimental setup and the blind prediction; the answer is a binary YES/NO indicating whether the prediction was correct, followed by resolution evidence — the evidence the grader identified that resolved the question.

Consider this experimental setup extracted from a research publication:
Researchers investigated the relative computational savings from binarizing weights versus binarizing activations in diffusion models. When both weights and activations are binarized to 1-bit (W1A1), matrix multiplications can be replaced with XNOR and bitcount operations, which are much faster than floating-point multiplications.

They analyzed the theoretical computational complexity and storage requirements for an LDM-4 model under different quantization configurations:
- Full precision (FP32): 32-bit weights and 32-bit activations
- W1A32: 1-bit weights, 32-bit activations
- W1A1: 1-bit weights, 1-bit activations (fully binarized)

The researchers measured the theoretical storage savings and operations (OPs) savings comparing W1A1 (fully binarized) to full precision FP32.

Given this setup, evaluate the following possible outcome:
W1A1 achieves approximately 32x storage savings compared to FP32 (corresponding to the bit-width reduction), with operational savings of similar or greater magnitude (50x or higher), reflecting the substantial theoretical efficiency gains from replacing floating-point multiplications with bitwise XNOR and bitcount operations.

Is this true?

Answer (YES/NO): NO